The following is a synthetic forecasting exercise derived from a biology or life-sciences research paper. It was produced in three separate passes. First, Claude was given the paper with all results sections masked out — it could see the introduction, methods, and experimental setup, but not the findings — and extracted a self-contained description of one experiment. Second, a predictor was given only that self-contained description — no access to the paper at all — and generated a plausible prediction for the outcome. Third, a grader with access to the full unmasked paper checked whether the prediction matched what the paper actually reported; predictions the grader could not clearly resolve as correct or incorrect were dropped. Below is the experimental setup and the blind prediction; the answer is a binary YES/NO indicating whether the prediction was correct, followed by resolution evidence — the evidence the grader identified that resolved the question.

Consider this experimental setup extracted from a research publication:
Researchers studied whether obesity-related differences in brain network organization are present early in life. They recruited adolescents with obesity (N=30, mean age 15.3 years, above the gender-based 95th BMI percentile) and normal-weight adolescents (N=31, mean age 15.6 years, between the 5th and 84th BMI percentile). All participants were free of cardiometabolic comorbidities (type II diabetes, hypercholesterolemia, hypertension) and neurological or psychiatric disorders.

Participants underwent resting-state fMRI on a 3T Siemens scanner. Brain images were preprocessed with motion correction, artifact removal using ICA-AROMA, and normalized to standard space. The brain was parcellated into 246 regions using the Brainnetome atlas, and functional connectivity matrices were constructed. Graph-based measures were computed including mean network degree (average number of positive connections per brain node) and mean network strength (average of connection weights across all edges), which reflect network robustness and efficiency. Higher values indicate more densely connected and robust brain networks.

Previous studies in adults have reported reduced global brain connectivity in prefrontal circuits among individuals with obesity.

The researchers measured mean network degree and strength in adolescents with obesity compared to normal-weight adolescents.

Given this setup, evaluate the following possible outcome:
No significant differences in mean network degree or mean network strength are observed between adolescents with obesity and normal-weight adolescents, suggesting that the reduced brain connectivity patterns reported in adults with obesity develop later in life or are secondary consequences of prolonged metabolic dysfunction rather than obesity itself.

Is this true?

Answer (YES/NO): NO